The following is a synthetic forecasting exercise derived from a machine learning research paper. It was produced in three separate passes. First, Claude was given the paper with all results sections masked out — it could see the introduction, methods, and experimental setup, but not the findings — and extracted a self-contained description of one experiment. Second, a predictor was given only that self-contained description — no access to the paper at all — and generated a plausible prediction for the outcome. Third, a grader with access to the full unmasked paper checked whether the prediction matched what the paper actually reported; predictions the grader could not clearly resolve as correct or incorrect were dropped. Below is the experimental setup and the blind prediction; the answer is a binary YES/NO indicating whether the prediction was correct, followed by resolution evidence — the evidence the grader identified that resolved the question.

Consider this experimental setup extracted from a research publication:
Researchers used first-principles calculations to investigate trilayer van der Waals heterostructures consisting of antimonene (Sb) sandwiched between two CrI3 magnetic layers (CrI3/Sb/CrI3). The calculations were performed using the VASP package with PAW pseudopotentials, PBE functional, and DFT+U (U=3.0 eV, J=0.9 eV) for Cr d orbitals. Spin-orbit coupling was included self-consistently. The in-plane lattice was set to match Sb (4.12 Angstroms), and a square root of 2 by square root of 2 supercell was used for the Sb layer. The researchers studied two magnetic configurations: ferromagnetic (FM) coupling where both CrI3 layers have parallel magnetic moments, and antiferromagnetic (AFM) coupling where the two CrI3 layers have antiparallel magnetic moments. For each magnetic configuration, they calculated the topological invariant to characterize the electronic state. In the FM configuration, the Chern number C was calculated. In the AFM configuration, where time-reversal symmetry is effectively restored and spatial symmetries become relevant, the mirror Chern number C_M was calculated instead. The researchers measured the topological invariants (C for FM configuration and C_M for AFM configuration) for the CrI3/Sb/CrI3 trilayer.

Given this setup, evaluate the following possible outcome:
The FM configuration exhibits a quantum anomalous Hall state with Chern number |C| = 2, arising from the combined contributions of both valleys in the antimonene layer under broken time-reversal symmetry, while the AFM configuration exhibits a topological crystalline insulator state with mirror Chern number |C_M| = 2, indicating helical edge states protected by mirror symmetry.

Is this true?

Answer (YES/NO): NO